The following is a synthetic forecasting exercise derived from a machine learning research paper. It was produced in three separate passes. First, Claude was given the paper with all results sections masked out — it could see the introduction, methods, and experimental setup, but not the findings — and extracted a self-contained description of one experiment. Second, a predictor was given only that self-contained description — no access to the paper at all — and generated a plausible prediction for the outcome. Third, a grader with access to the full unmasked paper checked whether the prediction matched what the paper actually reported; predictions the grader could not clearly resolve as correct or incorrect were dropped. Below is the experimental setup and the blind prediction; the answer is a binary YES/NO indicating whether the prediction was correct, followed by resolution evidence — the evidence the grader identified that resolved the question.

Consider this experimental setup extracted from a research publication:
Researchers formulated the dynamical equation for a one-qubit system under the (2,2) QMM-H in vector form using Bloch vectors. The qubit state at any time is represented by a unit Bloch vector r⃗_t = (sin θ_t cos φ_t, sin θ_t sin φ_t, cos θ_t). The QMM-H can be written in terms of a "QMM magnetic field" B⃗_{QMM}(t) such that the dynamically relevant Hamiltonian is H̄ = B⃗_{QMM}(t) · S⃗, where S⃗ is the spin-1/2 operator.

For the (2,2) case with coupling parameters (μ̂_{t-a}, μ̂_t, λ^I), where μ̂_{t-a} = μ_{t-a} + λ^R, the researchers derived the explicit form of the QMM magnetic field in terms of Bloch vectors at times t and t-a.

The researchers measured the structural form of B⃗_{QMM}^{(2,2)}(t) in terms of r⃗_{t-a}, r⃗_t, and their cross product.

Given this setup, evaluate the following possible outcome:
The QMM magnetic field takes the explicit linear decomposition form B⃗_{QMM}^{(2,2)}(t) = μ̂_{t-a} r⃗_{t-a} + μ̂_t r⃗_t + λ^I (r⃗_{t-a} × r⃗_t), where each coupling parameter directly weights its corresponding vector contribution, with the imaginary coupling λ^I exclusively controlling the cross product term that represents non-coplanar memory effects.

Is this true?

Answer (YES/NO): NO